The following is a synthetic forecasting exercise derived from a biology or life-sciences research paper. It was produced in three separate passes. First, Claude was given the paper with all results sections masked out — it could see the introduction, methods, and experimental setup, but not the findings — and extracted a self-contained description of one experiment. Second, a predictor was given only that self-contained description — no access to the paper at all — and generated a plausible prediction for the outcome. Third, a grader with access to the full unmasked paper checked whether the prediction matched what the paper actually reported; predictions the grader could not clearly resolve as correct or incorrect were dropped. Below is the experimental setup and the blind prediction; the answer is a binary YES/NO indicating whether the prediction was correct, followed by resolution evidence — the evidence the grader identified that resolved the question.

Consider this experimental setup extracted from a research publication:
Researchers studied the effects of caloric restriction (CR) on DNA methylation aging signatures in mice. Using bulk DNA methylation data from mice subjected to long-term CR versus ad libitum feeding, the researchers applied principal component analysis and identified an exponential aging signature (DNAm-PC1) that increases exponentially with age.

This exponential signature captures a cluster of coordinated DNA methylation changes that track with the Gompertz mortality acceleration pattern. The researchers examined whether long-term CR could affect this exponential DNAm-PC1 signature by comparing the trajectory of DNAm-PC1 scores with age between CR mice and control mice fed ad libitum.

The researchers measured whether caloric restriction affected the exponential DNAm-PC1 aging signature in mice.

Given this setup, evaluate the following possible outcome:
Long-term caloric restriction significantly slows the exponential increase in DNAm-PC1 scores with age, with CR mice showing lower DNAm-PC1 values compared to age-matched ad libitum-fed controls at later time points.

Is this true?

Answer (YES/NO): YES